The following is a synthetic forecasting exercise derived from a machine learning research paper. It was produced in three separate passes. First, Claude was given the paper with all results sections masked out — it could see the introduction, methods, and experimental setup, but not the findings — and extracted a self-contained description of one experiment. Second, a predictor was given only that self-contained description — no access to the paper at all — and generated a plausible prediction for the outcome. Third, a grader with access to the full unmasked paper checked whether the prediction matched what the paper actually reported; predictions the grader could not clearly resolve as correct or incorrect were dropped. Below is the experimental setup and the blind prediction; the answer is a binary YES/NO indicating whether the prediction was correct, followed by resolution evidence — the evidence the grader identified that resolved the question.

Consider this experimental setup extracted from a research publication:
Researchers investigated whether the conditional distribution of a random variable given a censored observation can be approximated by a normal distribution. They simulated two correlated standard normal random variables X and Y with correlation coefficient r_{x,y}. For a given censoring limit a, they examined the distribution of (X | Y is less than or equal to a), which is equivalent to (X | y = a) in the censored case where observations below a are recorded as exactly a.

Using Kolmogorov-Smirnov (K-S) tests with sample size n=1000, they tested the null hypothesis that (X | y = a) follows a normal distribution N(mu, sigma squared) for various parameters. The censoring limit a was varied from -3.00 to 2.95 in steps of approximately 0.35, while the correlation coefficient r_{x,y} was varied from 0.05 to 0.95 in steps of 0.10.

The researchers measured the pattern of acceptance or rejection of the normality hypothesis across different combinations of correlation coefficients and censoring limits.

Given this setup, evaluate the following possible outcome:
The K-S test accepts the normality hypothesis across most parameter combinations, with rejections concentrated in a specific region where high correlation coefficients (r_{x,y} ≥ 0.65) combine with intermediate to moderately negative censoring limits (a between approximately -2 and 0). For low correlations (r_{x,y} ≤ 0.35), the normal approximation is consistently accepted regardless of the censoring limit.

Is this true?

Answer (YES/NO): NO